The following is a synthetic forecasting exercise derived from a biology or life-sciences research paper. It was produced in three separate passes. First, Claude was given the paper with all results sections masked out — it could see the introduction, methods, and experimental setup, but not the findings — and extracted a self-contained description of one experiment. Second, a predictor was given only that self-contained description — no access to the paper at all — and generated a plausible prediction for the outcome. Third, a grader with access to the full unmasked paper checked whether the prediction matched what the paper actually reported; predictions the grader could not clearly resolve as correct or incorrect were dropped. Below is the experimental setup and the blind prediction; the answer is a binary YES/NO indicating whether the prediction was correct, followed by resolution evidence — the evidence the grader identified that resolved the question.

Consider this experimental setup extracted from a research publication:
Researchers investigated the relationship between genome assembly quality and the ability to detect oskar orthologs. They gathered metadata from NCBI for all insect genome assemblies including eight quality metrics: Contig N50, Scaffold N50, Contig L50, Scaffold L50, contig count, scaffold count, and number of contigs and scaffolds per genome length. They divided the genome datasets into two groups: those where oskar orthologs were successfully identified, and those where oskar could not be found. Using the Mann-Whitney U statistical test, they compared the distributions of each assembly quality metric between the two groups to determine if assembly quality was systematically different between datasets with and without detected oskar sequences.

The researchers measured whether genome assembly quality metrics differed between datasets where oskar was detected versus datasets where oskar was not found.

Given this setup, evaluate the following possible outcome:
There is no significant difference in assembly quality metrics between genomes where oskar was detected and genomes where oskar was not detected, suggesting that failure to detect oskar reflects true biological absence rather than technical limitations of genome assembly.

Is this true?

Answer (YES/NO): NO